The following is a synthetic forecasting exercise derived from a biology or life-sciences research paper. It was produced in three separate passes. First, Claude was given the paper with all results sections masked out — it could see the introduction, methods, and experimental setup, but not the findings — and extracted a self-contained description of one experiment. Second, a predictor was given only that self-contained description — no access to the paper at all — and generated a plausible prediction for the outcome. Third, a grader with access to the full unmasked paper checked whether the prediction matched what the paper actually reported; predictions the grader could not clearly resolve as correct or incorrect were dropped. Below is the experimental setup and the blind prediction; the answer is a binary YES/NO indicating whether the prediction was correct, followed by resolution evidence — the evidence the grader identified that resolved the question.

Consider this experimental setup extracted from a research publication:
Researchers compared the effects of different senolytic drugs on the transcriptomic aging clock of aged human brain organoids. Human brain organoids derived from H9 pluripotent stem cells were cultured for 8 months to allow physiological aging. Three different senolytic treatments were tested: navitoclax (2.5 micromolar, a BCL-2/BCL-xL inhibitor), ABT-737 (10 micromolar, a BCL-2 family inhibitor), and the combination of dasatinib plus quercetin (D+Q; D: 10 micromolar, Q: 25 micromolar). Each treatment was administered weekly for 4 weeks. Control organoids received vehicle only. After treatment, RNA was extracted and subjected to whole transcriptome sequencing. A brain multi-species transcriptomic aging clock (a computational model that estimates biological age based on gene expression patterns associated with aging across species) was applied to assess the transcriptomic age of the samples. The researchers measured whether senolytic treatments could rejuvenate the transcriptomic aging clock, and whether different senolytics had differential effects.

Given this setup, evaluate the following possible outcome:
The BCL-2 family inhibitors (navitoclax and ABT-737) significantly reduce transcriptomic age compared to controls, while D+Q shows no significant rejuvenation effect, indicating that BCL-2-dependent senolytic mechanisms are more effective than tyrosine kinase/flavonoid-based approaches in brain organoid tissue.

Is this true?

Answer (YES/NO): NO